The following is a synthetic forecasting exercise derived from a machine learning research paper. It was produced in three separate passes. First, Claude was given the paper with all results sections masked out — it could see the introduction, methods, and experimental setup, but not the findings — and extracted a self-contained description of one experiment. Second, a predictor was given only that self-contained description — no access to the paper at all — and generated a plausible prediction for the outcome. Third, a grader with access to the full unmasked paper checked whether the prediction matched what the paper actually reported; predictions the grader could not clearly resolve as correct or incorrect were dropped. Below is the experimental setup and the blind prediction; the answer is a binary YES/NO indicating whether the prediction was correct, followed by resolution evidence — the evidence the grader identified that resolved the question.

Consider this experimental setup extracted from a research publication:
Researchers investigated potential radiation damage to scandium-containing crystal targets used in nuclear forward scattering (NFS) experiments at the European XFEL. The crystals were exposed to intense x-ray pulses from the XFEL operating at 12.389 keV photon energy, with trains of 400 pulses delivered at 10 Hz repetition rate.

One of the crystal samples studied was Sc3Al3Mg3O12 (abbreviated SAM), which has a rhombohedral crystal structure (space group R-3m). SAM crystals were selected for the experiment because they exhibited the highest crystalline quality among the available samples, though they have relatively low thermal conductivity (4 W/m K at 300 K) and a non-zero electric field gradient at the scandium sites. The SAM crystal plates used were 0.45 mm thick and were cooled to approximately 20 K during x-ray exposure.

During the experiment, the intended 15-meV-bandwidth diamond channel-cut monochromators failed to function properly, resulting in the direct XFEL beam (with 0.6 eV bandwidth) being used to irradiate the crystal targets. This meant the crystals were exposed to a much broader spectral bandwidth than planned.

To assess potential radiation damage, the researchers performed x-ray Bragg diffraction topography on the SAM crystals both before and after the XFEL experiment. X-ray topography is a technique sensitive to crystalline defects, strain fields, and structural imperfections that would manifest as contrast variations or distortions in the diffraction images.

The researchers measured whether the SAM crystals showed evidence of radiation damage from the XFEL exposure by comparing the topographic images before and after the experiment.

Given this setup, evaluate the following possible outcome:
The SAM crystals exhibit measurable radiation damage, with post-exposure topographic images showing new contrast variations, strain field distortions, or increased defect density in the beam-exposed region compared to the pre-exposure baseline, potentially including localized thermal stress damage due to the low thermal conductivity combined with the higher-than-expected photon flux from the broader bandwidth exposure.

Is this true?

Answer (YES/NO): NO